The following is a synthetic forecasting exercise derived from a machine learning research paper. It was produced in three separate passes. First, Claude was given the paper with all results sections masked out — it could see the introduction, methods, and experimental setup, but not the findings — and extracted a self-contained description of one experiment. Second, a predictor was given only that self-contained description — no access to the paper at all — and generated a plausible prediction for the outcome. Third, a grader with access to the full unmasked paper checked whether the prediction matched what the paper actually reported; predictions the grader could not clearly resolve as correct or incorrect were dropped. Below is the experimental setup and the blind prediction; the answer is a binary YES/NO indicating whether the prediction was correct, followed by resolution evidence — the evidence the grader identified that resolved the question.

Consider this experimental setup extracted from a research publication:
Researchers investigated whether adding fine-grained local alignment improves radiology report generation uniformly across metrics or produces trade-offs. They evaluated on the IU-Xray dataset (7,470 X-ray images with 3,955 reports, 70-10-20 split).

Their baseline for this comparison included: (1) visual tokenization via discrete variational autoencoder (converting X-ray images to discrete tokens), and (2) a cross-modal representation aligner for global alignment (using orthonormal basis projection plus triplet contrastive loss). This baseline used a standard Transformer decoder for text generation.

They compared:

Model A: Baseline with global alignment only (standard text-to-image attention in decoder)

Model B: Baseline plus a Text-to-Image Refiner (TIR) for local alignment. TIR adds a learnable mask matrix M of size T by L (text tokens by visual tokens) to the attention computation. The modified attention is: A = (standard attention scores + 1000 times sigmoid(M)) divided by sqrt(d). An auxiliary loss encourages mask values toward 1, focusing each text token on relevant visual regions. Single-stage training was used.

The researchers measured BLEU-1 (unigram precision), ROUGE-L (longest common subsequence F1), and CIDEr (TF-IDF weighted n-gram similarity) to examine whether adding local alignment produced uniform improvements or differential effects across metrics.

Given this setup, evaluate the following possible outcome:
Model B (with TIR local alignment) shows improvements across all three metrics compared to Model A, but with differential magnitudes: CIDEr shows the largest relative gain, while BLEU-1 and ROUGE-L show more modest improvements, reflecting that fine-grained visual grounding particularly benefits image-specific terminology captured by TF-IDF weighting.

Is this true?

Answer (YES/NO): NO